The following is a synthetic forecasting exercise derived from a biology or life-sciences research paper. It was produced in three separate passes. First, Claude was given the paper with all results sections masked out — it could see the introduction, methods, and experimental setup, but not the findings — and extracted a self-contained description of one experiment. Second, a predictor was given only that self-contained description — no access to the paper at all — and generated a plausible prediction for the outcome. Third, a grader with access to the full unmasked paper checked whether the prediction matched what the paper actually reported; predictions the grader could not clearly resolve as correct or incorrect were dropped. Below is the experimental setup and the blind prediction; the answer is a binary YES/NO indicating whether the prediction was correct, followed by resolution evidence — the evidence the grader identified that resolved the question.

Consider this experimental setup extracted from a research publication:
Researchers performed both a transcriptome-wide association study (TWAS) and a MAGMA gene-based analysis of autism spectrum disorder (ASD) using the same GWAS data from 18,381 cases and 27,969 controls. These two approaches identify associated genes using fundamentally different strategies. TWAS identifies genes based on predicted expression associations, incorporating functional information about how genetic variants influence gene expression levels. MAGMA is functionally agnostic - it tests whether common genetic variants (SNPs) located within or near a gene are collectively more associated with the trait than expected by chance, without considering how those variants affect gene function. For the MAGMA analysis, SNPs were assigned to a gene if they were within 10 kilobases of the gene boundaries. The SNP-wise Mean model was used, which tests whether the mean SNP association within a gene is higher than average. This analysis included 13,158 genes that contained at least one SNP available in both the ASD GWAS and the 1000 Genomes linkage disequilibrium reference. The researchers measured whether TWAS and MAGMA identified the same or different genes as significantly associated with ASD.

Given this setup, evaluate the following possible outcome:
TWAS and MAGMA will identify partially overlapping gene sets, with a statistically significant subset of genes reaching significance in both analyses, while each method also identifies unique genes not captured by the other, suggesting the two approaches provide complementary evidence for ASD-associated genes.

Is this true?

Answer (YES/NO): YES